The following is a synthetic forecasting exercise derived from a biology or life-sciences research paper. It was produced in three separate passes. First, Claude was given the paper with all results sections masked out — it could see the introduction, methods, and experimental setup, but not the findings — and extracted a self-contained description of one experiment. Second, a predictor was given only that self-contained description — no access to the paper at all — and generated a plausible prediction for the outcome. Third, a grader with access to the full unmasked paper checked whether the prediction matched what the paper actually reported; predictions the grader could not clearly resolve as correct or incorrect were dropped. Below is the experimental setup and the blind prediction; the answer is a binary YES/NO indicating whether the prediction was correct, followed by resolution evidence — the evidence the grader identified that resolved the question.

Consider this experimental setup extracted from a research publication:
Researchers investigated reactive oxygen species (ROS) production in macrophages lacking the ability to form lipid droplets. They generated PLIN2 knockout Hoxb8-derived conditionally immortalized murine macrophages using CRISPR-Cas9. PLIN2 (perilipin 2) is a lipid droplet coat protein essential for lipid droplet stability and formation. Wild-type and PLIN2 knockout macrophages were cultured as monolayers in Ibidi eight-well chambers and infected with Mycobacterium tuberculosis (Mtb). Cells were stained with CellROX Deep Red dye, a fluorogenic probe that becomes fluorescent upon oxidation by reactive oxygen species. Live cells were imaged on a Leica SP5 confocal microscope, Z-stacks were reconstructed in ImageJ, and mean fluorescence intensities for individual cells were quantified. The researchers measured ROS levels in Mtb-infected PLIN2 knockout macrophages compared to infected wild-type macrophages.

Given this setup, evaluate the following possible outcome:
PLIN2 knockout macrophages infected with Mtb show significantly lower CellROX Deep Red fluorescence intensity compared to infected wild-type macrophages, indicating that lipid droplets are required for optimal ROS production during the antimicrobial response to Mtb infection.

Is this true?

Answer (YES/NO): NO